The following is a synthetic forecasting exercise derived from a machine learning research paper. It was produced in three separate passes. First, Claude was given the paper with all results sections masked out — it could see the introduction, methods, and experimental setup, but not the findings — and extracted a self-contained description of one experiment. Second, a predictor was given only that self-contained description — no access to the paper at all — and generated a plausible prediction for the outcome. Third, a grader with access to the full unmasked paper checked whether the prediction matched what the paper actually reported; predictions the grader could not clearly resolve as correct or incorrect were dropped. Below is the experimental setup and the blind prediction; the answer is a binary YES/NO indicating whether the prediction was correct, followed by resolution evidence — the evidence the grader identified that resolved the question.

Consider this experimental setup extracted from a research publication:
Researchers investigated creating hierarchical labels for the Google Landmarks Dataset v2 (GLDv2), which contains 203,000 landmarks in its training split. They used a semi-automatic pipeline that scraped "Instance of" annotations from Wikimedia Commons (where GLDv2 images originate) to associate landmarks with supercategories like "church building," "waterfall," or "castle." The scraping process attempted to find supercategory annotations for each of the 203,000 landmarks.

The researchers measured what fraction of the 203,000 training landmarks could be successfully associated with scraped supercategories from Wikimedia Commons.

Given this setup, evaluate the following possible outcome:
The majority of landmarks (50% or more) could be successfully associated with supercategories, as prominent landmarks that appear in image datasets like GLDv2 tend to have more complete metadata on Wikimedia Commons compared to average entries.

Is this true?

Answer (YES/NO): YES